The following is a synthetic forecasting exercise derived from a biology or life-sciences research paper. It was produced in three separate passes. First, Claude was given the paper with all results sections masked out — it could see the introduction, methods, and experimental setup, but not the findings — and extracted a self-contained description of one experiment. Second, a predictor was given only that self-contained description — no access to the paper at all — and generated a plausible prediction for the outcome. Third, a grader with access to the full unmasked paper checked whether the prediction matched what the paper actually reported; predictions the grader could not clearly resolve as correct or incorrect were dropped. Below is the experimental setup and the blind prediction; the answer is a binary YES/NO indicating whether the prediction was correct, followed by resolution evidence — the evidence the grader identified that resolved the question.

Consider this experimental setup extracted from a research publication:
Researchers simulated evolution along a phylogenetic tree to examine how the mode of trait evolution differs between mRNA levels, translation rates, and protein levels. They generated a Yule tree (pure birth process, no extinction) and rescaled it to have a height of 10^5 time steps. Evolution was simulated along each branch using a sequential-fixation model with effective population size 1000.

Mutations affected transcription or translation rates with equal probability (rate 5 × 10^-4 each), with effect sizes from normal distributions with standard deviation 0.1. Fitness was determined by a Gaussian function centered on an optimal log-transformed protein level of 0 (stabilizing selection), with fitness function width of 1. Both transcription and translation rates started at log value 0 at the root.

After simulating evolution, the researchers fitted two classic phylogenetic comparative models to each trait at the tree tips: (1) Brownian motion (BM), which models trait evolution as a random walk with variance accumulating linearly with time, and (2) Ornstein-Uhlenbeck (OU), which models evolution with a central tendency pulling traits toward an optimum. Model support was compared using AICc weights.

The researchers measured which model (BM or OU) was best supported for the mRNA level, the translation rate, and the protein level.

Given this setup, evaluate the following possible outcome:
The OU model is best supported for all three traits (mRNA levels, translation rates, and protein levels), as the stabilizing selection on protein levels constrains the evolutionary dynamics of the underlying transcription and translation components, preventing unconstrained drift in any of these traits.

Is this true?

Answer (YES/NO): NO